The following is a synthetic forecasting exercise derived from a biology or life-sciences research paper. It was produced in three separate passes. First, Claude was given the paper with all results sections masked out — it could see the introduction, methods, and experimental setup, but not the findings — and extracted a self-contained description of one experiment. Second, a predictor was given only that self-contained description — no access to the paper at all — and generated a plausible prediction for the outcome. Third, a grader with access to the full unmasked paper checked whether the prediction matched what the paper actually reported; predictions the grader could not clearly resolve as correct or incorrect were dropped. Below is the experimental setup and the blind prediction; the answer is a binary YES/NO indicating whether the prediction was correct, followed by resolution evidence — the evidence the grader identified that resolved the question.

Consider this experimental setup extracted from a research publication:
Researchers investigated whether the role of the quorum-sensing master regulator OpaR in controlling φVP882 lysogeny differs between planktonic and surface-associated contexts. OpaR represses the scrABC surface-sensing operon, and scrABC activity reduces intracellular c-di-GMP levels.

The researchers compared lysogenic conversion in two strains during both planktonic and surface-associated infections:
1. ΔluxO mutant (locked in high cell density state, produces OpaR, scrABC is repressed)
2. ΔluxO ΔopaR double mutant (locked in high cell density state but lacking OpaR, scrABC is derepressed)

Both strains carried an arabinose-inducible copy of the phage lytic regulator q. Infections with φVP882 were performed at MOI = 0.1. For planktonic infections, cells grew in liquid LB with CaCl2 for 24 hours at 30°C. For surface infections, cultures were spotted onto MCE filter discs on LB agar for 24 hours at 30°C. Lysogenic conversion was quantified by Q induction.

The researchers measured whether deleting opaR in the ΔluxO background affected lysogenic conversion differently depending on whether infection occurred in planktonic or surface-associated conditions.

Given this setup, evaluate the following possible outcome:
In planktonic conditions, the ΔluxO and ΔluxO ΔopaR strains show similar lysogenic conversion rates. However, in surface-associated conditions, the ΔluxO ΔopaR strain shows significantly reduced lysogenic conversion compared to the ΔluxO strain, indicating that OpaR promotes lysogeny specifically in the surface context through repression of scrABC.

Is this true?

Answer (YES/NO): NO